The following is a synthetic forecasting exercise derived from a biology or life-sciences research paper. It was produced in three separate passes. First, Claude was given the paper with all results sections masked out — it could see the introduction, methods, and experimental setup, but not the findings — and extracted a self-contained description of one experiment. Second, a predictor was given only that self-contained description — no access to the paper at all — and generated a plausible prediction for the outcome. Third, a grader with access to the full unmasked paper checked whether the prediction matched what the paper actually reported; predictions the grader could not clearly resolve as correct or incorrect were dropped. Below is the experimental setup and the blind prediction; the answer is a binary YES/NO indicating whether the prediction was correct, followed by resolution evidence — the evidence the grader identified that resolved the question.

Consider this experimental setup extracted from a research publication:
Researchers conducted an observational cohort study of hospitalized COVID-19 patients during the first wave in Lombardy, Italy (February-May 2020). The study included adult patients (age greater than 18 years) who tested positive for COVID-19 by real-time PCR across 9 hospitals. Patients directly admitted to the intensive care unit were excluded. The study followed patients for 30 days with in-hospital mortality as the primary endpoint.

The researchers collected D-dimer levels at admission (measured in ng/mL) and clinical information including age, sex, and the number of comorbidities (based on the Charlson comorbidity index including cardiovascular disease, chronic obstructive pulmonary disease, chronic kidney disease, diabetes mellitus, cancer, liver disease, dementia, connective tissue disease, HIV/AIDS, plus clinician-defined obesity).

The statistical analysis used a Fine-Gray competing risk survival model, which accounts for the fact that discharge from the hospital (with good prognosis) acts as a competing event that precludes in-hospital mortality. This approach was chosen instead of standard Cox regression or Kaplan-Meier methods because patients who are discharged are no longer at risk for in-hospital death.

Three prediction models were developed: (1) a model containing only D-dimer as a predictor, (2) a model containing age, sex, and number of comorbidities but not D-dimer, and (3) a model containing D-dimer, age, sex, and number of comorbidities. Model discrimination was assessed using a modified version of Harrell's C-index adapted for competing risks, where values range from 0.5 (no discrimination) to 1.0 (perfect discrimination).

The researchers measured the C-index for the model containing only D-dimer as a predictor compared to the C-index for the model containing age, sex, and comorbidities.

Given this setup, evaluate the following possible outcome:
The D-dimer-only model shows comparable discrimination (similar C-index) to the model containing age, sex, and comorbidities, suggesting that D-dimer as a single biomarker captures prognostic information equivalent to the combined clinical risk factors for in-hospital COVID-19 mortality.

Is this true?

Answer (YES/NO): NO